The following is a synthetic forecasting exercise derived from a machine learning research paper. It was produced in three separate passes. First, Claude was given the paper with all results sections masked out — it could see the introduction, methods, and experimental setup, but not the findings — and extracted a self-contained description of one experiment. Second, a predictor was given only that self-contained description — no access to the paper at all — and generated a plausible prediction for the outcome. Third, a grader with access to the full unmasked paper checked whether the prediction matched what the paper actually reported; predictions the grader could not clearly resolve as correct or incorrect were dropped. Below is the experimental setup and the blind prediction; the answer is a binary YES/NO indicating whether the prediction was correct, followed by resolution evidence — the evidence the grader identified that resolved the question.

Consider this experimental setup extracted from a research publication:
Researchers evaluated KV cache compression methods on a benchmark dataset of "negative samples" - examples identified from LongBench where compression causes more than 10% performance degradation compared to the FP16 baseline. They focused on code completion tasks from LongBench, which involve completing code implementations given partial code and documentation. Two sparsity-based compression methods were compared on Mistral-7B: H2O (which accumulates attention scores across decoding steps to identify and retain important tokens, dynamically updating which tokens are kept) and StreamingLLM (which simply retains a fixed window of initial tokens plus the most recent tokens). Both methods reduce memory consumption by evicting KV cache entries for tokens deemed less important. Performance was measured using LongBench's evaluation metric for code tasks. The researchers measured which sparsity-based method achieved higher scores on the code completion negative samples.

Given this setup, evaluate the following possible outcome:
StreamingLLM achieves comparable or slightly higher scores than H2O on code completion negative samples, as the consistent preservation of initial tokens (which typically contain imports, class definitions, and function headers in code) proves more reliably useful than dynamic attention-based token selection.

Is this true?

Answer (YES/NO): NO